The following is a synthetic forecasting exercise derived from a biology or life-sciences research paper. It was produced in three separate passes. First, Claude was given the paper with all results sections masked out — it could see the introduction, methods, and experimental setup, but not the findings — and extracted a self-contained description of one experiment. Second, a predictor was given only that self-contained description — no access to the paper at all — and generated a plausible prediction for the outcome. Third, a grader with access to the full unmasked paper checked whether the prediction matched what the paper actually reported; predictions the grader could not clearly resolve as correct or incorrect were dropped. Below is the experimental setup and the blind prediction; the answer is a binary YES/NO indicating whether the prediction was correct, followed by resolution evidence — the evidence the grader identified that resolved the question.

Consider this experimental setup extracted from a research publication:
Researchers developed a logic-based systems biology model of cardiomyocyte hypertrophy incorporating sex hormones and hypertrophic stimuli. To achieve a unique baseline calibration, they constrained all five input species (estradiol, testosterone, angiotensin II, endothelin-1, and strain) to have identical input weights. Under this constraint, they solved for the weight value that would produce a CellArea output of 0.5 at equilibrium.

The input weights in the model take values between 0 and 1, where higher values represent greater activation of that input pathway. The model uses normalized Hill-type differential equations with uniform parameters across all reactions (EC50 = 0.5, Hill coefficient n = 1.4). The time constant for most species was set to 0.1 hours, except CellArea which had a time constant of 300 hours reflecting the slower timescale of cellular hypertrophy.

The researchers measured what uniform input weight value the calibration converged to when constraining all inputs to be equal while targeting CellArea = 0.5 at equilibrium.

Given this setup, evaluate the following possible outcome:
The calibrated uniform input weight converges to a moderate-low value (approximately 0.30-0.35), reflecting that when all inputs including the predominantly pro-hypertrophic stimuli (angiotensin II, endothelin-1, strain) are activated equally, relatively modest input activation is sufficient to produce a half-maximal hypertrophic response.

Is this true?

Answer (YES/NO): NO